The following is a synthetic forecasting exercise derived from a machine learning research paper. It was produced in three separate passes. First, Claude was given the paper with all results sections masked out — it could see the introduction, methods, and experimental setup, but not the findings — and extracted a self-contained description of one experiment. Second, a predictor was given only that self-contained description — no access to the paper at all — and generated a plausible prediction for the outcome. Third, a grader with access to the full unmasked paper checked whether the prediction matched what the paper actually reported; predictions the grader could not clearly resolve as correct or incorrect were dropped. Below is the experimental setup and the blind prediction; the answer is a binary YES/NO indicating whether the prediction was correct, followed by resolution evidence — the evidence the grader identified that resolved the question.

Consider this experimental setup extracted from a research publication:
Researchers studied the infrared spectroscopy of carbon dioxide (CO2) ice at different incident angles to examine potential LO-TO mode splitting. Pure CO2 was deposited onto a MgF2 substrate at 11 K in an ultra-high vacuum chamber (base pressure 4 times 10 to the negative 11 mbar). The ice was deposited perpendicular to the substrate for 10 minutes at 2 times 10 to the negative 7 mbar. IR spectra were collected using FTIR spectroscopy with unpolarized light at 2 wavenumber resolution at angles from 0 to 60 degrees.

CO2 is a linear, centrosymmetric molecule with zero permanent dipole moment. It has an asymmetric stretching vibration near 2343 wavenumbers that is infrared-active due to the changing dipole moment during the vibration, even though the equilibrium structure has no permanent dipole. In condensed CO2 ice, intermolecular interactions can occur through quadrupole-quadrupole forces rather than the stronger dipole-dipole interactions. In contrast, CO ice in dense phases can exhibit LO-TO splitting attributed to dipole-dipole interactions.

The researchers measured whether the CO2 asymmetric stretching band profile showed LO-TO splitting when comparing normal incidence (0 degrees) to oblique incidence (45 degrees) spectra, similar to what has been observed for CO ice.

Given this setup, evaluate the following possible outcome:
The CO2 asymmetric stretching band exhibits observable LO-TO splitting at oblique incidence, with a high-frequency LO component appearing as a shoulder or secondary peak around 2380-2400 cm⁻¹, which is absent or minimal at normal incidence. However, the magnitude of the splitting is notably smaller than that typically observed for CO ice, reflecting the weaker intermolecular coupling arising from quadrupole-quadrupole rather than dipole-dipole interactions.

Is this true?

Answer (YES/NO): NO